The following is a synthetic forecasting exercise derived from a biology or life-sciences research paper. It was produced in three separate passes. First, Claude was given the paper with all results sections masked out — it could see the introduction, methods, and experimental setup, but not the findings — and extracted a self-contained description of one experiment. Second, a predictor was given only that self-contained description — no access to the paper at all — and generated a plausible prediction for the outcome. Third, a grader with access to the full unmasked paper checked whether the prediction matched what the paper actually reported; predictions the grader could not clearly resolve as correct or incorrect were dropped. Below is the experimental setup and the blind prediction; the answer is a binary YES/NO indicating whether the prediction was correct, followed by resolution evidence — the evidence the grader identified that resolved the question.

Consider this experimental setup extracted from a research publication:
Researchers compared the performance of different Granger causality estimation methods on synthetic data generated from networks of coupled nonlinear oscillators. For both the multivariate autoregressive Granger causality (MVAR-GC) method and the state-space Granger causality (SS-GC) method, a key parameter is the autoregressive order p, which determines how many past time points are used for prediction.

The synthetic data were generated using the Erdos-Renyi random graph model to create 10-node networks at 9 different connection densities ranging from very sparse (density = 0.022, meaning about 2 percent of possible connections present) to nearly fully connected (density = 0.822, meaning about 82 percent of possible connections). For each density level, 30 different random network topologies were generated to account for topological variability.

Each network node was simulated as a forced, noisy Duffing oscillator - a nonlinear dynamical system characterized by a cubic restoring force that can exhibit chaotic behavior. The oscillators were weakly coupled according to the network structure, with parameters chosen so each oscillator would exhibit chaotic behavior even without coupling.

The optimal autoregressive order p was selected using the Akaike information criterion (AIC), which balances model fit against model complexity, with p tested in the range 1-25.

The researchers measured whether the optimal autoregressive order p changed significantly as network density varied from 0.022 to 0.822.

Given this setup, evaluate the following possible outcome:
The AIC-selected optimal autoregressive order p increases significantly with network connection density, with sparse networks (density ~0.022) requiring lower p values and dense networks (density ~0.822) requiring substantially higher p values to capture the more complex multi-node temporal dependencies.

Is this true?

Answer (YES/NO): NO